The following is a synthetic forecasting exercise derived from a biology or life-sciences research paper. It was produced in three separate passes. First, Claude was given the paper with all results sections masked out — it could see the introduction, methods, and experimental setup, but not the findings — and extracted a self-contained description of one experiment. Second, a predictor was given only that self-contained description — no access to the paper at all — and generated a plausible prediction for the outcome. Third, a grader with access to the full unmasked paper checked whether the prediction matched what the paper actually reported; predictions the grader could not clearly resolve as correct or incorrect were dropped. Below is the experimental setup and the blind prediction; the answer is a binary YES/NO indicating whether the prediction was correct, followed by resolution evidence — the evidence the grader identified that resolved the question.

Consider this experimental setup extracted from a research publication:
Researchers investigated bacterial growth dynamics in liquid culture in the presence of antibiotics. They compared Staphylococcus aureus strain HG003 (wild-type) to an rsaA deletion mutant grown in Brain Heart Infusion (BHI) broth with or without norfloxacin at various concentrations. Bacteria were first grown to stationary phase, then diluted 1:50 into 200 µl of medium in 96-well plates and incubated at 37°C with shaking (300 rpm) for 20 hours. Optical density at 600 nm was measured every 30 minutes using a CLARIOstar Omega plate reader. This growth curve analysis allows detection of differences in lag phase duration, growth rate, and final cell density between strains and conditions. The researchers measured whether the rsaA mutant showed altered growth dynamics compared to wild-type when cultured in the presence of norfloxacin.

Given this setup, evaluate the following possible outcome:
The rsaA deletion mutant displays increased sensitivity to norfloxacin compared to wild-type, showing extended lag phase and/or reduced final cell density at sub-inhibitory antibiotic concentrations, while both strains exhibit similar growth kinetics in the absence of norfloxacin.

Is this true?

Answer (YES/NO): YES